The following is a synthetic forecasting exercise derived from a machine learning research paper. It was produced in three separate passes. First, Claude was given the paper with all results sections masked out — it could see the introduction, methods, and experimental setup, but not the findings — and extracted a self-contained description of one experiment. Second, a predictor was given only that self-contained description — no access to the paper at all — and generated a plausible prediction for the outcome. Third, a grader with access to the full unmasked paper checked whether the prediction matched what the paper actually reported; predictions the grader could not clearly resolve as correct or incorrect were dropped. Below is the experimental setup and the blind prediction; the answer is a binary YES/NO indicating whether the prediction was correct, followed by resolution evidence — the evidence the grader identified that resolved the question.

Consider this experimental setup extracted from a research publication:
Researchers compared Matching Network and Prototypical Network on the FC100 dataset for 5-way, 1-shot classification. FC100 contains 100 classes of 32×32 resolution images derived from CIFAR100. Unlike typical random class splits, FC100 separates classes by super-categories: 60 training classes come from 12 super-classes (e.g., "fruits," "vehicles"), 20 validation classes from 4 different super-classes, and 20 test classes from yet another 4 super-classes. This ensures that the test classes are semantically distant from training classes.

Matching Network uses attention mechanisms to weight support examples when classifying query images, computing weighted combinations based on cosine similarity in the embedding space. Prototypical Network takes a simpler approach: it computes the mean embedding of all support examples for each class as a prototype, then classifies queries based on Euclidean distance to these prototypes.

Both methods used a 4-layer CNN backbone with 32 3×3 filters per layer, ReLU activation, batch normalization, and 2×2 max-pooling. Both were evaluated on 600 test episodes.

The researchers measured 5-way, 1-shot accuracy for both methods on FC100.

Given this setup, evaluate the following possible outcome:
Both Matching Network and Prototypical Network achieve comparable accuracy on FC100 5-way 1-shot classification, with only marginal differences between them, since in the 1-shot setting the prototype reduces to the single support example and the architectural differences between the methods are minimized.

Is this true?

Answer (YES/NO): YES